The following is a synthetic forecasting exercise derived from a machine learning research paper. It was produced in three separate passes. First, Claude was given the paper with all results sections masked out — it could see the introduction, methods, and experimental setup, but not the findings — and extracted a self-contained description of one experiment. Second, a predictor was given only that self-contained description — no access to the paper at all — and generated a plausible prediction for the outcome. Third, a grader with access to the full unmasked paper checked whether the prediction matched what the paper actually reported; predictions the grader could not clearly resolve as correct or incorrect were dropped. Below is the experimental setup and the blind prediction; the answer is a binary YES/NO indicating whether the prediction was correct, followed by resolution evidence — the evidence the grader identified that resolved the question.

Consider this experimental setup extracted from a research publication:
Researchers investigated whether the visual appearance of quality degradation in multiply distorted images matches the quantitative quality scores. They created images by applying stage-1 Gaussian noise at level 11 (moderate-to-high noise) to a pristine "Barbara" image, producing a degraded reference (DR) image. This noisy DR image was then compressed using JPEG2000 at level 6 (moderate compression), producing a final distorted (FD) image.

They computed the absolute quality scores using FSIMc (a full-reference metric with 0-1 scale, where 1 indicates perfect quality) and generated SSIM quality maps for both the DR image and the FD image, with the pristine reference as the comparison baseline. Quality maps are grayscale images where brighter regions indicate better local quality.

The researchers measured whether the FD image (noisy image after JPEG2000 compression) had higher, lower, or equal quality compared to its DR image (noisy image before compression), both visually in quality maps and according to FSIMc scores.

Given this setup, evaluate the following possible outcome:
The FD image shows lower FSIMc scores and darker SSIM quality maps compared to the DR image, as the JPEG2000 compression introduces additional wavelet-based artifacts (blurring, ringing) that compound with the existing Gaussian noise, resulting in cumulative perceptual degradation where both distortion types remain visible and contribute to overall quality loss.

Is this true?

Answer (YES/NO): NO